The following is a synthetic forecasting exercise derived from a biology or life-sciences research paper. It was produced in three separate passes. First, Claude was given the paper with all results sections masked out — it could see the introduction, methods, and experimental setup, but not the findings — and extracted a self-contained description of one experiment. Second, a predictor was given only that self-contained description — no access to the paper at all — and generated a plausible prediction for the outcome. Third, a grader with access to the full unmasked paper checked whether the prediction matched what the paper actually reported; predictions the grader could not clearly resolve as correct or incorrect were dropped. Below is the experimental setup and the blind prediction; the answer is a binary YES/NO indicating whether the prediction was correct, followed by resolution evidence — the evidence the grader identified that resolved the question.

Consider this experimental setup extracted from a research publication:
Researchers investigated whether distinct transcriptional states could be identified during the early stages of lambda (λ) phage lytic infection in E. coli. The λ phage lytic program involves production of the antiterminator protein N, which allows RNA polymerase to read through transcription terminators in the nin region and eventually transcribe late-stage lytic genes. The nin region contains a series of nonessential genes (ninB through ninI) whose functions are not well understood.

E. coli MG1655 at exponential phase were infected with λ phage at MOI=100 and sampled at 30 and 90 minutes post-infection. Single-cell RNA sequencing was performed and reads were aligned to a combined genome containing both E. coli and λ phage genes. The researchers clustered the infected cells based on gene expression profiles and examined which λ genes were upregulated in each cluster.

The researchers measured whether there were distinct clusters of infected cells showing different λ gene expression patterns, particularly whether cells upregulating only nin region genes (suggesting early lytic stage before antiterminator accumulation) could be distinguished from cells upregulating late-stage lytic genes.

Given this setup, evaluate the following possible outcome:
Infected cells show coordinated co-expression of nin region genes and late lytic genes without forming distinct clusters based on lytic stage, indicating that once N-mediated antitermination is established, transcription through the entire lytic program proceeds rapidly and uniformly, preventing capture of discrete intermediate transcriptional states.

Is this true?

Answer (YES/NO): NO